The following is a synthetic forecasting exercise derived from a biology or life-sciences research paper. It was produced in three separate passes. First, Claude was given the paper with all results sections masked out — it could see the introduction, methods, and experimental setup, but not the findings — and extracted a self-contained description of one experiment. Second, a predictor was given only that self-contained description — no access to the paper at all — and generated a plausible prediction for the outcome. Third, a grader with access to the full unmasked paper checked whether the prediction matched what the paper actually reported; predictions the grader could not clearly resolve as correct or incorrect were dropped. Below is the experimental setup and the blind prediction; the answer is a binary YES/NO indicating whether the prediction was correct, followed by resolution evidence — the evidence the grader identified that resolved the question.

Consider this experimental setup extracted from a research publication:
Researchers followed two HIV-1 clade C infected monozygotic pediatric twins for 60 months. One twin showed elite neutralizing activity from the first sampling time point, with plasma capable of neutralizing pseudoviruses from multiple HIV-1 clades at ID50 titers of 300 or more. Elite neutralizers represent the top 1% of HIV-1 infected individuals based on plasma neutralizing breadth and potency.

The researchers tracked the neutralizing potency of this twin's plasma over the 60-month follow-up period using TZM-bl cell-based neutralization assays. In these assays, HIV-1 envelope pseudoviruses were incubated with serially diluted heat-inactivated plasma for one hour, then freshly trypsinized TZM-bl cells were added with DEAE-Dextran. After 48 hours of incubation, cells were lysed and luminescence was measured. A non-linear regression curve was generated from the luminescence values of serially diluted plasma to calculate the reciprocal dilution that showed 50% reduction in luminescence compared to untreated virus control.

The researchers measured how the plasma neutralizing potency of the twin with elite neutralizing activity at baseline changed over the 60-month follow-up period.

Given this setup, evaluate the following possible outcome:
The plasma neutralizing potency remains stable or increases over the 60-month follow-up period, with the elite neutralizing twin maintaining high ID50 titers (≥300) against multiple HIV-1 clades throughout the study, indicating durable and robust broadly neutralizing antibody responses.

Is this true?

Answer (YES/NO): YES